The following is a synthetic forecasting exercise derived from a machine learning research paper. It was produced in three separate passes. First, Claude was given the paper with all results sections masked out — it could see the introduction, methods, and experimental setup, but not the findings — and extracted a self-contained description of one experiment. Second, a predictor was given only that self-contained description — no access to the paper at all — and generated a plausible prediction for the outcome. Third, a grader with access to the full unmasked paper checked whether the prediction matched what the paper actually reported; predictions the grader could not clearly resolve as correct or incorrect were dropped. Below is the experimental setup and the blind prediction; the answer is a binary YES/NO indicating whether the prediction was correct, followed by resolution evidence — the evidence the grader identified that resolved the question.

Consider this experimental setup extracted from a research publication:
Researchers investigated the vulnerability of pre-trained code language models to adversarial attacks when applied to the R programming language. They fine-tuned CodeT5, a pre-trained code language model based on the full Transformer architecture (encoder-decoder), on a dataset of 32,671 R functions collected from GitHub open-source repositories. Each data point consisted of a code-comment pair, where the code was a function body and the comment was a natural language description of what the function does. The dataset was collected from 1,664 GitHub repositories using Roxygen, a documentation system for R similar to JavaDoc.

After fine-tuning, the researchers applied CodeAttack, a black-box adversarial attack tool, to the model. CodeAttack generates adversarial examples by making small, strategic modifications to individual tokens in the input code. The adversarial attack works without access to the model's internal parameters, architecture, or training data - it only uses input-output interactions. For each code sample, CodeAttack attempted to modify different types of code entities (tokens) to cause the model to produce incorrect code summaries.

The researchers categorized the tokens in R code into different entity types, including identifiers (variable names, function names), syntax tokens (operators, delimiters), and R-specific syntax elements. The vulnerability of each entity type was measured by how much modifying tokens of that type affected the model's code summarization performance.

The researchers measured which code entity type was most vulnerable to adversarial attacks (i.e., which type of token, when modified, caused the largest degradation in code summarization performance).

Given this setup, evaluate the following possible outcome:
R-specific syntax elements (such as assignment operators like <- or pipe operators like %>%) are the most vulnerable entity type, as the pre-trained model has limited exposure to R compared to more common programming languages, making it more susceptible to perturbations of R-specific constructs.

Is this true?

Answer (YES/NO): NO